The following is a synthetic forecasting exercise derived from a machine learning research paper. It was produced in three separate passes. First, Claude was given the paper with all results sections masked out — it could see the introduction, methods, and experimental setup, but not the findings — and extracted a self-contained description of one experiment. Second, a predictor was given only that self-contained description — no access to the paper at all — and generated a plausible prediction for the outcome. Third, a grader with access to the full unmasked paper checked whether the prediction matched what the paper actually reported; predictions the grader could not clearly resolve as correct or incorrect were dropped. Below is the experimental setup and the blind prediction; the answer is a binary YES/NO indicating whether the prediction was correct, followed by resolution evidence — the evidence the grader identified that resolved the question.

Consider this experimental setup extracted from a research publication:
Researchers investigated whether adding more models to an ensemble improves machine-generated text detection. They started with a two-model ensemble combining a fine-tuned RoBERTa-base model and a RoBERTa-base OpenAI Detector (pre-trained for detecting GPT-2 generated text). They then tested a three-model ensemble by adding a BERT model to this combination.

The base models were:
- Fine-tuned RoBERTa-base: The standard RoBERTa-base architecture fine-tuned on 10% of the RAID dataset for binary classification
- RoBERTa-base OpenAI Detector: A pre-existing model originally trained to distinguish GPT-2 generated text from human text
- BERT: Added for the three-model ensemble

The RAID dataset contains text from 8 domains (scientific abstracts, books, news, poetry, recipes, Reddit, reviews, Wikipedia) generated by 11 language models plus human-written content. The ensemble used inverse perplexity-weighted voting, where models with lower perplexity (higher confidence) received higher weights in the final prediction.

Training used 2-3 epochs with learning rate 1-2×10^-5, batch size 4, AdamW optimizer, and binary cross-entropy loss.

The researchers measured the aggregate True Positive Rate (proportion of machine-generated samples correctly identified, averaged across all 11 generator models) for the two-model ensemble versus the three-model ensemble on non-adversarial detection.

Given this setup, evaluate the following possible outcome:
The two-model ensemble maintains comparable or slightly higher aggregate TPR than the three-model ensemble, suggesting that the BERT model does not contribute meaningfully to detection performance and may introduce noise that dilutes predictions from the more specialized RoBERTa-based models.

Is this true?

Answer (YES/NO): YES